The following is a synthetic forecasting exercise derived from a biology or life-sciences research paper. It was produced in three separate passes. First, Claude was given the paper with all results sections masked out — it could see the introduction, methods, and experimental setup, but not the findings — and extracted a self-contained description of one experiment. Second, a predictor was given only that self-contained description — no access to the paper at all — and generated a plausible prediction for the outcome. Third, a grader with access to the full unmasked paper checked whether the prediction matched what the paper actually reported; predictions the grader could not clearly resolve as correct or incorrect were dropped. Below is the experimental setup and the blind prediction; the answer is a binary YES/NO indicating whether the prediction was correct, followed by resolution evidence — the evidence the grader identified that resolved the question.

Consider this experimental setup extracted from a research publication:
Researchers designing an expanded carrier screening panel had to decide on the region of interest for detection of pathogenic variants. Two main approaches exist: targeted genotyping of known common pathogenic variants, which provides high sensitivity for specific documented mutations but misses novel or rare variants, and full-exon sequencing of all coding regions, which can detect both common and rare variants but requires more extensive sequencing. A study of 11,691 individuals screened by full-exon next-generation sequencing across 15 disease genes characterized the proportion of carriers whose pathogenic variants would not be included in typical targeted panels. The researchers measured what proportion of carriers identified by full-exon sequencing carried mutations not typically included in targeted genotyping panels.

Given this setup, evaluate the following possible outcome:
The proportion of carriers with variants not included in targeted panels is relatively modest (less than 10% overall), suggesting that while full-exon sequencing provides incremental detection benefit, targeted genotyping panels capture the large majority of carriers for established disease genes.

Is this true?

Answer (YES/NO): NO